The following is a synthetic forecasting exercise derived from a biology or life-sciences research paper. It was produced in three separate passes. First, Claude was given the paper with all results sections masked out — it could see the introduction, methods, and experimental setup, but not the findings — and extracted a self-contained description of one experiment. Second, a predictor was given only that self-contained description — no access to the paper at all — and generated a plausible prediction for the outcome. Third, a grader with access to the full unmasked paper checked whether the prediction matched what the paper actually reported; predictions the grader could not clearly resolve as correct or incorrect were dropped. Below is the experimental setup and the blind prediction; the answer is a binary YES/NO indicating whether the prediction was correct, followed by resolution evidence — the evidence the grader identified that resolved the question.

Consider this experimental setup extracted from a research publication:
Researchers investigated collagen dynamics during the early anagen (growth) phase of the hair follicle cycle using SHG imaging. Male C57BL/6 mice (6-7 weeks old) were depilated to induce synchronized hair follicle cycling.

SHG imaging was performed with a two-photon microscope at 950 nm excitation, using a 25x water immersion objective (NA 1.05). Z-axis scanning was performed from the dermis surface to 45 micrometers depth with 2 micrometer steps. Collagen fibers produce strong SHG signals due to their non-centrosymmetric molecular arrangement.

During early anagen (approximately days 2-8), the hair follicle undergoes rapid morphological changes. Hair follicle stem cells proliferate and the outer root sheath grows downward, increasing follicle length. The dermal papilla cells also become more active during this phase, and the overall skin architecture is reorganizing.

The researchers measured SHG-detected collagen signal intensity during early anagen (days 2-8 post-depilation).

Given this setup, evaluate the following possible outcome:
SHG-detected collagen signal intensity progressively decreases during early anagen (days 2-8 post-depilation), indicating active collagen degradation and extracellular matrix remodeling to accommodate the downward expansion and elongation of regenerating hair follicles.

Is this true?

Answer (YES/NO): NO